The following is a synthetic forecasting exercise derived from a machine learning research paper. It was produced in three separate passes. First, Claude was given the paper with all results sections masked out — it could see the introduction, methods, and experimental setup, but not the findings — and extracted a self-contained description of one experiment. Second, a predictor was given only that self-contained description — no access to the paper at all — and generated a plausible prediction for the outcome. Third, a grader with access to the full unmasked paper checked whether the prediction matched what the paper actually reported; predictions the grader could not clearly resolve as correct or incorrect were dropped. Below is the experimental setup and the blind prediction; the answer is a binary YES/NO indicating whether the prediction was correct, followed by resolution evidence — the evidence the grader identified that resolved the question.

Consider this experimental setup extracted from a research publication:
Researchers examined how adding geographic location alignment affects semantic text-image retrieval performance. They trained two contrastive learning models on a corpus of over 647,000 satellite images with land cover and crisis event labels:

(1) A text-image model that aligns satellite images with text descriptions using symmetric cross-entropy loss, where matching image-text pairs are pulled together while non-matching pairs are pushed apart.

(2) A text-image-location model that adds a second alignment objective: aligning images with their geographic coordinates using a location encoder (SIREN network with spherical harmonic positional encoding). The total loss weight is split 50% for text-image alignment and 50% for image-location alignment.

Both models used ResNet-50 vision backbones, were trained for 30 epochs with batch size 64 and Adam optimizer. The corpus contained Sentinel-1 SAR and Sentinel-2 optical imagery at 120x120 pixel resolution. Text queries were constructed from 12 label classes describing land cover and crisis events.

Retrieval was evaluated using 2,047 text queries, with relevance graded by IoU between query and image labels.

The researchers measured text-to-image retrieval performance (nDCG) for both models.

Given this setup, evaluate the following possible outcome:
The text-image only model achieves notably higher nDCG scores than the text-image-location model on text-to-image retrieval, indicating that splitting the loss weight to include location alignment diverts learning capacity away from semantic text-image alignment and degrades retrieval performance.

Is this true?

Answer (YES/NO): NO